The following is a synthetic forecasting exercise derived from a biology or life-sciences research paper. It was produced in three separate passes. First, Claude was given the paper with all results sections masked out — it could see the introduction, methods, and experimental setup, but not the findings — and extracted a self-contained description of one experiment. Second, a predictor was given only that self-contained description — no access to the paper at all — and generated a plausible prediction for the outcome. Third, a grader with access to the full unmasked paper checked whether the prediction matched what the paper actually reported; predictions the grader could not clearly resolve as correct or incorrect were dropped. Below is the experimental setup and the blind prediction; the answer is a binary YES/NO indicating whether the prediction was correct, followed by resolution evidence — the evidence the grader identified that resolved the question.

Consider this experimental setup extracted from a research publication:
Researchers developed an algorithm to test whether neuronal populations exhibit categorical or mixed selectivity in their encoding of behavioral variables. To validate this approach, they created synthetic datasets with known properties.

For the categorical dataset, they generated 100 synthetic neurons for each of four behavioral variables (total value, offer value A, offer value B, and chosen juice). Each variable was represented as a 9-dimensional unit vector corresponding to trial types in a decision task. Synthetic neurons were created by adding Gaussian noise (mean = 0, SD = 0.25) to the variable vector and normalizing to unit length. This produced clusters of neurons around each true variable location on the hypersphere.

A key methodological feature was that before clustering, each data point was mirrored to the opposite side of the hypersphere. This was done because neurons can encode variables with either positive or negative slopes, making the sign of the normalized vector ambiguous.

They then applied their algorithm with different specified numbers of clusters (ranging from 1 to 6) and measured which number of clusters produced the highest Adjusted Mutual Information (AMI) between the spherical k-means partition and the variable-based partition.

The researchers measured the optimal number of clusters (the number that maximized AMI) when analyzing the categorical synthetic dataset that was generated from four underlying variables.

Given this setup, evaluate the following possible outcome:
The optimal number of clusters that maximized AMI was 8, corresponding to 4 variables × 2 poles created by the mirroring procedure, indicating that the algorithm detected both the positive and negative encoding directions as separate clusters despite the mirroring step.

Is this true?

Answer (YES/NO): YES